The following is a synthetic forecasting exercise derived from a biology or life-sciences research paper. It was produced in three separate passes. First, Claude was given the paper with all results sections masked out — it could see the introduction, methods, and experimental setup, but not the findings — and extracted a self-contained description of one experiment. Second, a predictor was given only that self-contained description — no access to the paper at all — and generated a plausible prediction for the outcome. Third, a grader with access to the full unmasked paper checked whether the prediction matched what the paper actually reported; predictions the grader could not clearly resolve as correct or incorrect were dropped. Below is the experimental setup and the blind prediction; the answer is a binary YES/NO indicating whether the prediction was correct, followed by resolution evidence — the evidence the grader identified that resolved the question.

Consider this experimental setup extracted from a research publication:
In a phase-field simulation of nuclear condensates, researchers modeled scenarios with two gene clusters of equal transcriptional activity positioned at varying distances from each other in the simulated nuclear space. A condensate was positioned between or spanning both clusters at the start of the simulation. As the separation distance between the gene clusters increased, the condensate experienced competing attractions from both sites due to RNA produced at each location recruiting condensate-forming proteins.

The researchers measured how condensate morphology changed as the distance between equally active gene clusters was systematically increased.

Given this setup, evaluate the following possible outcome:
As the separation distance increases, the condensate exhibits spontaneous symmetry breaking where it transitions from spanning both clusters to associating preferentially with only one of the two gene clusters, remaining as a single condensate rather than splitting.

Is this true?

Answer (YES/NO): NO